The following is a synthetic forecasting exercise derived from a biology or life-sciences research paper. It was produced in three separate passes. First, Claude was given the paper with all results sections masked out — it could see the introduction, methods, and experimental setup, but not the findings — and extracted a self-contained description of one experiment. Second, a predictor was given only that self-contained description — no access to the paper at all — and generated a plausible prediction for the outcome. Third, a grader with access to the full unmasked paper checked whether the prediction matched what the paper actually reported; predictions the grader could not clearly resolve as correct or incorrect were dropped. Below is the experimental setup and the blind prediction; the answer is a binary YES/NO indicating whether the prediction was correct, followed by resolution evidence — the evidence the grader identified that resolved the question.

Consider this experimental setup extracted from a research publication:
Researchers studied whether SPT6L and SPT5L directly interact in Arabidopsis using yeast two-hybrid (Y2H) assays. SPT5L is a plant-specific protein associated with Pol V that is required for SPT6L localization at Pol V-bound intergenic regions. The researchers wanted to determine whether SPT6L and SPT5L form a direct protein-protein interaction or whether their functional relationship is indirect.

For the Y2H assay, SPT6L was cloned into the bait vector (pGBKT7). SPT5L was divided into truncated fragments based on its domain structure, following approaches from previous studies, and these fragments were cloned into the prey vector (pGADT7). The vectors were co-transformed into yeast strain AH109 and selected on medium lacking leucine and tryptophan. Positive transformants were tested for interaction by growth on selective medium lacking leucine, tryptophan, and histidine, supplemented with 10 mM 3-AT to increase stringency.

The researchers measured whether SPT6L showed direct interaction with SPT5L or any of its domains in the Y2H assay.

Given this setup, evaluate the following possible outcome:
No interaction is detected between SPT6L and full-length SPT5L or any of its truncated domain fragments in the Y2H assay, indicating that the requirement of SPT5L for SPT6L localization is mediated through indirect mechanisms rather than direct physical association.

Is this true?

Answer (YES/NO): NO